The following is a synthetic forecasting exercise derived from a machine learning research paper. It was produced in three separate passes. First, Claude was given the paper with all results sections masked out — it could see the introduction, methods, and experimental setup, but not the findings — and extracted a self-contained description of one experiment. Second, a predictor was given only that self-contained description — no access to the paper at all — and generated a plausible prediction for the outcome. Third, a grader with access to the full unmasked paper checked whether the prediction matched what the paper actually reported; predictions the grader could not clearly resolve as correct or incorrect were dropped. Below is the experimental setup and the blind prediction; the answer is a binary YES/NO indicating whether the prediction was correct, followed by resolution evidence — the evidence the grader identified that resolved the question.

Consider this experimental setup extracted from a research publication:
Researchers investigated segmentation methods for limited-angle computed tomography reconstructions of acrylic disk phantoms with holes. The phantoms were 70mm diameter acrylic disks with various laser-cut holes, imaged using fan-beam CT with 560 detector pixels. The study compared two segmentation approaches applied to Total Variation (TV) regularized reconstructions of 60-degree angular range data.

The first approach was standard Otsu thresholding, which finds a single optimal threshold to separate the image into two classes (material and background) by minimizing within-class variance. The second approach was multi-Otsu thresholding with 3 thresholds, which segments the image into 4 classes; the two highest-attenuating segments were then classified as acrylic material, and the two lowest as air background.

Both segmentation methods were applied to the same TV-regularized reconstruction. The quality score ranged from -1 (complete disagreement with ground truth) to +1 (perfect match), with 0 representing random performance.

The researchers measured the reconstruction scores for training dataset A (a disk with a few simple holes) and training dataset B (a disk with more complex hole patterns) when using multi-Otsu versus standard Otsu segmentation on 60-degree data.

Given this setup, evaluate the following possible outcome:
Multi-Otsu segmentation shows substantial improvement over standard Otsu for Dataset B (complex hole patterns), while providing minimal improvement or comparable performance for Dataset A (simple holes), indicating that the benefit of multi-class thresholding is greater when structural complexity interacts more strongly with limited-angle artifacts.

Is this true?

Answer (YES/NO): NO